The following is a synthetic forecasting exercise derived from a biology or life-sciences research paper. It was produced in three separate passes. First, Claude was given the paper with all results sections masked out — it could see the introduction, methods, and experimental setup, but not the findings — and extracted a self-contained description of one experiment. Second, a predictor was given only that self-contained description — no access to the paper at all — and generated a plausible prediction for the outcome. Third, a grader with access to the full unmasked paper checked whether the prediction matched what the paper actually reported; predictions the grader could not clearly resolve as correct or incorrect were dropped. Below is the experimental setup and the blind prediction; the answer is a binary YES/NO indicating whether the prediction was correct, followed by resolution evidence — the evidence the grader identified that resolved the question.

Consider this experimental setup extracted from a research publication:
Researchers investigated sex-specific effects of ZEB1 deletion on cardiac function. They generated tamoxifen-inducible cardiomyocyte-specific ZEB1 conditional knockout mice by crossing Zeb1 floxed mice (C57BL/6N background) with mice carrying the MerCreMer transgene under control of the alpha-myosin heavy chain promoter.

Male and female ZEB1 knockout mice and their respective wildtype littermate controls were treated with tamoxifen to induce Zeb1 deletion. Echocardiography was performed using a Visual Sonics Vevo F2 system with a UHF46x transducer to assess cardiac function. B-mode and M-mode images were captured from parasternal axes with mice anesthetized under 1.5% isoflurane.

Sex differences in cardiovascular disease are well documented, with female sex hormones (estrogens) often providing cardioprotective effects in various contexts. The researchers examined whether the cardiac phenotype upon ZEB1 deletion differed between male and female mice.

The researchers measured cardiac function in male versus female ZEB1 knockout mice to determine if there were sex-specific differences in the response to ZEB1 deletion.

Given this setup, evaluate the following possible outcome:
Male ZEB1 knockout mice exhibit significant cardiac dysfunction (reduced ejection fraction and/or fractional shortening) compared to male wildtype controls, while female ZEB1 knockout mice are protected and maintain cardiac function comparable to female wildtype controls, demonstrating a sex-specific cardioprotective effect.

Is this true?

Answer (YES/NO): NO